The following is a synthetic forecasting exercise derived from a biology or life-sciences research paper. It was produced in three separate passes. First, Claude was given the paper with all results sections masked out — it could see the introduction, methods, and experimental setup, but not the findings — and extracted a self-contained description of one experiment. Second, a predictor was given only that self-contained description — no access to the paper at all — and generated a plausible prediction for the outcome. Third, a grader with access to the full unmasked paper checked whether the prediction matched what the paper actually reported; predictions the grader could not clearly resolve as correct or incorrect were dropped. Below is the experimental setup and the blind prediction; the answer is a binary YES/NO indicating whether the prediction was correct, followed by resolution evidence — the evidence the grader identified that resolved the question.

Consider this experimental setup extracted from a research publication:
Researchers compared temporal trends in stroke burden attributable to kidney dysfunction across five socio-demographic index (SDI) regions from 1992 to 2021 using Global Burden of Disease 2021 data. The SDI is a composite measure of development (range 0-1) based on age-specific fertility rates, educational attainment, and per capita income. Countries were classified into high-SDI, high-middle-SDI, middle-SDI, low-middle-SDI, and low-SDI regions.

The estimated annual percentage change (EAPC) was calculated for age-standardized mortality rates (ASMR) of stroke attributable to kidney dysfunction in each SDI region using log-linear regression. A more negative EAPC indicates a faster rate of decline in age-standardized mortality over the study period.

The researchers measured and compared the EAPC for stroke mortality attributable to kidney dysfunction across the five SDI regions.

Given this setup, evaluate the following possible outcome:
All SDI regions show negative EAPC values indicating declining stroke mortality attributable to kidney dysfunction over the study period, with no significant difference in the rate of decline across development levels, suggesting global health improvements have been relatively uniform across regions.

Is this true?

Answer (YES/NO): NO